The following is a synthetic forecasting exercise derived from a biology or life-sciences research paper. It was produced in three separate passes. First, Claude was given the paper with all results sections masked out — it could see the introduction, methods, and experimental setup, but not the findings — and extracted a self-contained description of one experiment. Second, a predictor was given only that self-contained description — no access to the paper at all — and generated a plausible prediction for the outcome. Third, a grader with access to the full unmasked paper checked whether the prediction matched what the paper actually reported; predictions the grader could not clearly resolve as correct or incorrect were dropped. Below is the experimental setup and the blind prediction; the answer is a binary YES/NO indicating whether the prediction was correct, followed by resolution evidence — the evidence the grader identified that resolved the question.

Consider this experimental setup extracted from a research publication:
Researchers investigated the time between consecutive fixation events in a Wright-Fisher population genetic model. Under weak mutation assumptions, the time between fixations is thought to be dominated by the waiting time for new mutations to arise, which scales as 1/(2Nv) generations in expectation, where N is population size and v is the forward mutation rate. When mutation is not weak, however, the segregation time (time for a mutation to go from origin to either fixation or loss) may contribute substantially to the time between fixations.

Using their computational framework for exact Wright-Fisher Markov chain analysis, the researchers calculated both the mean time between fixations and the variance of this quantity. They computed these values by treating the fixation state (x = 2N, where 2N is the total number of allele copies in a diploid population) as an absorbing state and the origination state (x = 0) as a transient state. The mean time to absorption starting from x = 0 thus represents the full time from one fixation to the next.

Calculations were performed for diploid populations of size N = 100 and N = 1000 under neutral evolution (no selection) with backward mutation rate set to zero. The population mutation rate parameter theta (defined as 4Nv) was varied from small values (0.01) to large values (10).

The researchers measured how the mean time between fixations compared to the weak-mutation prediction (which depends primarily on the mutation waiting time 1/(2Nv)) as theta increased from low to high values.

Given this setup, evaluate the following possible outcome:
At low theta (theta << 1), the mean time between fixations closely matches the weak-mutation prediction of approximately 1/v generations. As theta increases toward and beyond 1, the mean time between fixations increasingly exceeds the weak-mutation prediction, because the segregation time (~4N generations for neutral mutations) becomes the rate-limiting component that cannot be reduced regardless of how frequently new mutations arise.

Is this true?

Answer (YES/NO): YES